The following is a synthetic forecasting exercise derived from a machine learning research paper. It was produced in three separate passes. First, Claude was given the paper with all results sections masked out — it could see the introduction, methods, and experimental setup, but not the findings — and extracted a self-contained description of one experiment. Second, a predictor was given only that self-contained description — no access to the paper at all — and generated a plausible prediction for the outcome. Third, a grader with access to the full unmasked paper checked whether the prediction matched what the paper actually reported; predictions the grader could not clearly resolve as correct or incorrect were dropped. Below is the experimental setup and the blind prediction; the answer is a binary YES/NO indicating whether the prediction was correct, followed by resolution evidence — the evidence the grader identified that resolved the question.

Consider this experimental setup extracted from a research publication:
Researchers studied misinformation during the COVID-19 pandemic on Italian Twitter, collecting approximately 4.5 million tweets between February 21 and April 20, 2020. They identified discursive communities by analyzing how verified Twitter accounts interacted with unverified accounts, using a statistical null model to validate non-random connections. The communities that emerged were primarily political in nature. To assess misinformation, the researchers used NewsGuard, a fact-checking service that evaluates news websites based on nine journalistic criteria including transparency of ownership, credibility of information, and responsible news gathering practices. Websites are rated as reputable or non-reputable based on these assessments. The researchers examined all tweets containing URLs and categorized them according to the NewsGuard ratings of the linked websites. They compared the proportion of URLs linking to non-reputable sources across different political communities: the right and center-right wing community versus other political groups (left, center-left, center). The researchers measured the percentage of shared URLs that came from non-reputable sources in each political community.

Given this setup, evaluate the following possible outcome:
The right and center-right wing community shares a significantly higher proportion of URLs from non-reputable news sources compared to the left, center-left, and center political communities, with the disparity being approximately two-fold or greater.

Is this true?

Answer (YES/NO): YES